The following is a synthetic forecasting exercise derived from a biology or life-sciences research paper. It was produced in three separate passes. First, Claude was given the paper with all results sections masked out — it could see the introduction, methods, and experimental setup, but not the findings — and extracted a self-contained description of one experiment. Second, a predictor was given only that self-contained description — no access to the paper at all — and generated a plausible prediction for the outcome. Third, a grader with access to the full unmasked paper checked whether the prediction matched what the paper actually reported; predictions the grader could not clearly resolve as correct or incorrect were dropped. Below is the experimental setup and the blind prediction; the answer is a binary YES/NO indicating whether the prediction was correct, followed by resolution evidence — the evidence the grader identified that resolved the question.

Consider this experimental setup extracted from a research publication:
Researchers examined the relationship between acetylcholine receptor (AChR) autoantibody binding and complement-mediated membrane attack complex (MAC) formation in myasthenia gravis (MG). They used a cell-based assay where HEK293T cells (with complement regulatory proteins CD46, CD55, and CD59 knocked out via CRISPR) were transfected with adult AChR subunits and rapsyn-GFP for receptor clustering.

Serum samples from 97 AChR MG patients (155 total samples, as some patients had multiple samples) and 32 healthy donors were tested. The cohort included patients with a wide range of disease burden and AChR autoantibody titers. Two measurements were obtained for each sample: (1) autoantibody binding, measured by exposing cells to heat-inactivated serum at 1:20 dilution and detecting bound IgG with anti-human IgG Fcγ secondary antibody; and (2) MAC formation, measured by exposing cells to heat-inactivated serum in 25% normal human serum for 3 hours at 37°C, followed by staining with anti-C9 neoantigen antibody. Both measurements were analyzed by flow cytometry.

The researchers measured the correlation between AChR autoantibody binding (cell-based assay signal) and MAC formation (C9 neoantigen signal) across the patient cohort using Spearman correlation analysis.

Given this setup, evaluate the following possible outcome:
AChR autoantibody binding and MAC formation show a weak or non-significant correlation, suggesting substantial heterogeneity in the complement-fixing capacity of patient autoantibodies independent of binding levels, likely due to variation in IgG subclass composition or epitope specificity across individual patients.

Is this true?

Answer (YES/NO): NO